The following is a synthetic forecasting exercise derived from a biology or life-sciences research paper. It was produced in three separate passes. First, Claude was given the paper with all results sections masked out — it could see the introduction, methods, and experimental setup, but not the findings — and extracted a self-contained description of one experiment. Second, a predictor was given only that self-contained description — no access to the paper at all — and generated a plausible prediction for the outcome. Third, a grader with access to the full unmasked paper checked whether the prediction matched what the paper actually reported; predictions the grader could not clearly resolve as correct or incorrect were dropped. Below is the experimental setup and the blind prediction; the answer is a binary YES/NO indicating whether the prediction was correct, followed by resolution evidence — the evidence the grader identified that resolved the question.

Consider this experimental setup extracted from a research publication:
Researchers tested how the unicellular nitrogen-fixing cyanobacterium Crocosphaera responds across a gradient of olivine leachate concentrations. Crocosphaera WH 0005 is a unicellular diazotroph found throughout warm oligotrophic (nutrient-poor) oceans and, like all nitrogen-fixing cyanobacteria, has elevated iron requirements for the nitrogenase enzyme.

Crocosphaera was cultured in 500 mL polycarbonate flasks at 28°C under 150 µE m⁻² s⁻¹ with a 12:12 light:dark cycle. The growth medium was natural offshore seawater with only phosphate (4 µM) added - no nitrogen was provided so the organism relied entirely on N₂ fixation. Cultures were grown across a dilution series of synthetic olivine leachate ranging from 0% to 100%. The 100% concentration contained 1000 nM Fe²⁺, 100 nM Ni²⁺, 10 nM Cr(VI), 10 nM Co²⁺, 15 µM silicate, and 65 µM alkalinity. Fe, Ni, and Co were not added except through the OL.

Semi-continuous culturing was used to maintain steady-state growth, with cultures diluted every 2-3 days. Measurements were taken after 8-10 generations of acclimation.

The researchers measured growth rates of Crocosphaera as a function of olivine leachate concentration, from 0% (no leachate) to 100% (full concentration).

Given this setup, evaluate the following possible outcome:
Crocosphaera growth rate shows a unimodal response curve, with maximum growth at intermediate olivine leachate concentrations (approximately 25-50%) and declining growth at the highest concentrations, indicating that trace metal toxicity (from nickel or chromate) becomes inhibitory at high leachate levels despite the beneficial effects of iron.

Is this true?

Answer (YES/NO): NO